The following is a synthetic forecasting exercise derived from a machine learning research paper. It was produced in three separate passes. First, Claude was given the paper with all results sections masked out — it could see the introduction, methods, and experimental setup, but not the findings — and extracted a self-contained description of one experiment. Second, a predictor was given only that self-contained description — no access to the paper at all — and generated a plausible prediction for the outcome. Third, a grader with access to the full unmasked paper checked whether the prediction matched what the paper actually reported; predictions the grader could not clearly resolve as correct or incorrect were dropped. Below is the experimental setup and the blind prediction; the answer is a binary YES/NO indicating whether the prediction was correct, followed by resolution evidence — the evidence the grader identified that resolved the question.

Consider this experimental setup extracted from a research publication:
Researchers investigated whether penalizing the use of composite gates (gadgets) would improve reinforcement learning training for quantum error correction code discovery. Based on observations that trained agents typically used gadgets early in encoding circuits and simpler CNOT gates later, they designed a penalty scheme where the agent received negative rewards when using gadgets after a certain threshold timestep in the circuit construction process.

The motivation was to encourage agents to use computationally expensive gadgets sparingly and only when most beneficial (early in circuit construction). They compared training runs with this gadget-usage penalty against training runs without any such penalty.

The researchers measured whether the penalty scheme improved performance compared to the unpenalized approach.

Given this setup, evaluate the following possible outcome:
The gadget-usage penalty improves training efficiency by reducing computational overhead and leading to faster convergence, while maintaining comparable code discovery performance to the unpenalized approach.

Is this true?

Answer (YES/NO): NO